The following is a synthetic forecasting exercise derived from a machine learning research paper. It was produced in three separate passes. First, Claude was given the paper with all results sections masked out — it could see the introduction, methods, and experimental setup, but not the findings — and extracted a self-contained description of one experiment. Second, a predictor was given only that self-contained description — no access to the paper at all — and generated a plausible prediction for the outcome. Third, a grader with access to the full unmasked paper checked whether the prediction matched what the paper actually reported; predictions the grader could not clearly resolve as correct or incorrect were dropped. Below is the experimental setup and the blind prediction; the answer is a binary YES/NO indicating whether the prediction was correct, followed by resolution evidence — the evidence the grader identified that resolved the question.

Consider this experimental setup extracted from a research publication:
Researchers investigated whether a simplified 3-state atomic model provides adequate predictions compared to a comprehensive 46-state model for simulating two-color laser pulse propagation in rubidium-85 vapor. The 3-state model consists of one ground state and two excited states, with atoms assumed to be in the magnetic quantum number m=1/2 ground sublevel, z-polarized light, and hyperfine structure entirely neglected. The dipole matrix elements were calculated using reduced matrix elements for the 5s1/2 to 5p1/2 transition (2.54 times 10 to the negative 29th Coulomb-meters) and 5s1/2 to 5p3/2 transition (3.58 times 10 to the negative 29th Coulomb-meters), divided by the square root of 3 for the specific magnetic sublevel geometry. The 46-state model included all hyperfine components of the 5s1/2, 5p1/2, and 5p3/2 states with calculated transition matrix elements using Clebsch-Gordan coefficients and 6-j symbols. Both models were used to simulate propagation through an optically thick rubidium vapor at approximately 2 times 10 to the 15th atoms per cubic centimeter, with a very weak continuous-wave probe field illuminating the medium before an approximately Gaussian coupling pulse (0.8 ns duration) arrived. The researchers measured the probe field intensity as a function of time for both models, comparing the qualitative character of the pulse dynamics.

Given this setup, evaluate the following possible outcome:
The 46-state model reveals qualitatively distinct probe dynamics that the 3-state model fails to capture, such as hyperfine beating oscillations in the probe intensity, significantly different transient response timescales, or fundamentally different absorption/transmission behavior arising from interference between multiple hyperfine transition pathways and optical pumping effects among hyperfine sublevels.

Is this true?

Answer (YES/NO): NO